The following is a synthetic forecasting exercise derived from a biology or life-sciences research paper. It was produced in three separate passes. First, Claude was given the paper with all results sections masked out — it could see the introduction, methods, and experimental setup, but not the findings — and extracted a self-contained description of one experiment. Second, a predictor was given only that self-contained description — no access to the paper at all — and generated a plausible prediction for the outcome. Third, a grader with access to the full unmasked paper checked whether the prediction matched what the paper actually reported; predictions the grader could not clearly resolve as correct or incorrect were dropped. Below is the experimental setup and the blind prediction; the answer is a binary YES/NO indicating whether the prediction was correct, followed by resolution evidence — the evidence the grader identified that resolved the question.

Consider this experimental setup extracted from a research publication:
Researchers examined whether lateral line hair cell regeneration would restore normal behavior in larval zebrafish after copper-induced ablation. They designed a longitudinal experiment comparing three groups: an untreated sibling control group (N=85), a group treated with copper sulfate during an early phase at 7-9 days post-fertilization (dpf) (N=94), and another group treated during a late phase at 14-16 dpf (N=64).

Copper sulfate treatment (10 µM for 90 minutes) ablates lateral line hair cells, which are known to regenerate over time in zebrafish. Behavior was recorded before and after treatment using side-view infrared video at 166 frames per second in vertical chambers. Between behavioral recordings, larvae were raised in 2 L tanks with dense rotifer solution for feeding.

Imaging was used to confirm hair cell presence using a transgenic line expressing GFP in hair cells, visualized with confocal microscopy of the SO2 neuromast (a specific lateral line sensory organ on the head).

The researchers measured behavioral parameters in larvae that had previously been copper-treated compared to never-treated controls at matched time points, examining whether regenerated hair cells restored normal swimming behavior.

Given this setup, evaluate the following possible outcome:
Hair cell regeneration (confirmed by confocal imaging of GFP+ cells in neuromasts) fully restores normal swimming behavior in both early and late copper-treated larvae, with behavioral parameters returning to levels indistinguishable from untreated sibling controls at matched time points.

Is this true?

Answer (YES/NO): NO